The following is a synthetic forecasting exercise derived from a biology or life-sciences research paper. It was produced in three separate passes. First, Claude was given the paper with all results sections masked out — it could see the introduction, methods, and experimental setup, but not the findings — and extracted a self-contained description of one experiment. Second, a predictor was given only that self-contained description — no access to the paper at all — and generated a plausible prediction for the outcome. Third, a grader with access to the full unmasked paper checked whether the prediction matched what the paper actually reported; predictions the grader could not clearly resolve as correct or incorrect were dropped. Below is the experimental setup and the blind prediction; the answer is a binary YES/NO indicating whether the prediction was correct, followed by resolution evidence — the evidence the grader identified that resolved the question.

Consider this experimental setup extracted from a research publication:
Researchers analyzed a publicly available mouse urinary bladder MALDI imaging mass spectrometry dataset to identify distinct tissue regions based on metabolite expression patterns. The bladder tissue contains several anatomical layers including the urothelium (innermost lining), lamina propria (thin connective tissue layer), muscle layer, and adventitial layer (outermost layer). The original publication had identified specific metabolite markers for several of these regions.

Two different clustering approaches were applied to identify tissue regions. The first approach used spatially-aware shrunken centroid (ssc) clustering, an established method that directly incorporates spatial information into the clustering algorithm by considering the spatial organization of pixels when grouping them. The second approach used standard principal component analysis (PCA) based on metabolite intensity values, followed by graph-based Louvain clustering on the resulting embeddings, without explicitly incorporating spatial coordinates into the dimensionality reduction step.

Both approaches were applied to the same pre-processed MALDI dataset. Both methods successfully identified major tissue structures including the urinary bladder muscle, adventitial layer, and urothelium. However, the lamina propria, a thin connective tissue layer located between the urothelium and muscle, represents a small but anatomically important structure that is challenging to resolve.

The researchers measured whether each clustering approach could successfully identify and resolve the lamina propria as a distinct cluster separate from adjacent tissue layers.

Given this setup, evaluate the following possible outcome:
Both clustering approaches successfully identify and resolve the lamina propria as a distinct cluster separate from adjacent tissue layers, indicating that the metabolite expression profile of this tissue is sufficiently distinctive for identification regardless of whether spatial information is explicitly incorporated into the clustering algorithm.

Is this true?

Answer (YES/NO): NO